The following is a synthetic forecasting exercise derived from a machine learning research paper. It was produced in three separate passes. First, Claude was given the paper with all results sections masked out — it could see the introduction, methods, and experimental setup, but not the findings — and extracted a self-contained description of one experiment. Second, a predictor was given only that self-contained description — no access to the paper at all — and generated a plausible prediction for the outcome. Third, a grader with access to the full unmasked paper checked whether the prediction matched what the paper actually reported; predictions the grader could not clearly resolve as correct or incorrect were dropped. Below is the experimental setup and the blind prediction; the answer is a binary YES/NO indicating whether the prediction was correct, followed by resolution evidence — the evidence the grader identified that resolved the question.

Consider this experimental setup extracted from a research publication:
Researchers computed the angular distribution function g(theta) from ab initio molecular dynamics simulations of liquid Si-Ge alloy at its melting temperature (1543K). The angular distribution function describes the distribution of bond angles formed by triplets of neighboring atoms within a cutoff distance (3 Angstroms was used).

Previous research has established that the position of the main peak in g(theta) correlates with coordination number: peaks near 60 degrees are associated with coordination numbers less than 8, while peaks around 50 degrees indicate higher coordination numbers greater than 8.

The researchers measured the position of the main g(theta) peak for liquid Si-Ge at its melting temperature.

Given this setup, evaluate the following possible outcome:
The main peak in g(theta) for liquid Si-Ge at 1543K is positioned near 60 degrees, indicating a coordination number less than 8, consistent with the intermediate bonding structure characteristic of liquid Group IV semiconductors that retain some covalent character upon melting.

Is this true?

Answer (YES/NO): NO